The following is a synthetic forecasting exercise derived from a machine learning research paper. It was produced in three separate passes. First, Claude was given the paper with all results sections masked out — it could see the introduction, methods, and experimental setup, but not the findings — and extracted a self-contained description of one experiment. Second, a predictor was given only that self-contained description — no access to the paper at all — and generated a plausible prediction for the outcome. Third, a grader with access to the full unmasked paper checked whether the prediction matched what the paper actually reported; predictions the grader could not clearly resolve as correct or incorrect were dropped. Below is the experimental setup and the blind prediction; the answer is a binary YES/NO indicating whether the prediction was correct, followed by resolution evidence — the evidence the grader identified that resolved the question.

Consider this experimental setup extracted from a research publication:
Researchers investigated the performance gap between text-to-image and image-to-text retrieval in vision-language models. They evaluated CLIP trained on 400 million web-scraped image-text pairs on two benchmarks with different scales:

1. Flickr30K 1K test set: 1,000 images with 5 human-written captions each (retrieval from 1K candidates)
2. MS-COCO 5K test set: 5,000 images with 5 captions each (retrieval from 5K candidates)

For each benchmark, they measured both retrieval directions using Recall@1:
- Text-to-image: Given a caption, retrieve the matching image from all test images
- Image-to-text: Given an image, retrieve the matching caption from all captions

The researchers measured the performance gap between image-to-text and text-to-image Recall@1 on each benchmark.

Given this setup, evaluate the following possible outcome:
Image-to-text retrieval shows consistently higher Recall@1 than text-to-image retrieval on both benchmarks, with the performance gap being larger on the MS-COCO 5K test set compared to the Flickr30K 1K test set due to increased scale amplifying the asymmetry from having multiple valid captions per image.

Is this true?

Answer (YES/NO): YES